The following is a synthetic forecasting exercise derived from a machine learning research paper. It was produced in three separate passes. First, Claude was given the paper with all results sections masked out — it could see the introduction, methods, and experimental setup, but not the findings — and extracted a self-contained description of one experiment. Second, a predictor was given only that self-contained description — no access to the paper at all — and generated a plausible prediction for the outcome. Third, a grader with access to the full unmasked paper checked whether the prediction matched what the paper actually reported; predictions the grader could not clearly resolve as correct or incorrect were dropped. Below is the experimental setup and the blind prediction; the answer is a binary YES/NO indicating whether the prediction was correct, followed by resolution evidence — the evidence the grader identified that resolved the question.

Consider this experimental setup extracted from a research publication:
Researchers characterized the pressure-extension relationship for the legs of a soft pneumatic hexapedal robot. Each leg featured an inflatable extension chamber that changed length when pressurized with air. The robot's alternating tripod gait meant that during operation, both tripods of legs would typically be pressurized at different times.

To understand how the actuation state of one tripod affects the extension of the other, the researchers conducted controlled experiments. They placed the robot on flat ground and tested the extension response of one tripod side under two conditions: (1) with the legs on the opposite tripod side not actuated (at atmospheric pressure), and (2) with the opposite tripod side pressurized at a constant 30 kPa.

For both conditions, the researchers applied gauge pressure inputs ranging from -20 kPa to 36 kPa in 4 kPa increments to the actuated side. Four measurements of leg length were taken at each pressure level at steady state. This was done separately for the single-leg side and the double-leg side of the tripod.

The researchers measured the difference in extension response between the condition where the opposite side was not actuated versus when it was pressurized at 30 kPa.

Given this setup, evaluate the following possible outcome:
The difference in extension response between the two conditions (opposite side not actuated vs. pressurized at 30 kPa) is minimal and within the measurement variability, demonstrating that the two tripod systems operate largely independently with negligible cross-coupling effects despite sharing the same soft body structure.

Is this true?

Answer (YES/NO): NO